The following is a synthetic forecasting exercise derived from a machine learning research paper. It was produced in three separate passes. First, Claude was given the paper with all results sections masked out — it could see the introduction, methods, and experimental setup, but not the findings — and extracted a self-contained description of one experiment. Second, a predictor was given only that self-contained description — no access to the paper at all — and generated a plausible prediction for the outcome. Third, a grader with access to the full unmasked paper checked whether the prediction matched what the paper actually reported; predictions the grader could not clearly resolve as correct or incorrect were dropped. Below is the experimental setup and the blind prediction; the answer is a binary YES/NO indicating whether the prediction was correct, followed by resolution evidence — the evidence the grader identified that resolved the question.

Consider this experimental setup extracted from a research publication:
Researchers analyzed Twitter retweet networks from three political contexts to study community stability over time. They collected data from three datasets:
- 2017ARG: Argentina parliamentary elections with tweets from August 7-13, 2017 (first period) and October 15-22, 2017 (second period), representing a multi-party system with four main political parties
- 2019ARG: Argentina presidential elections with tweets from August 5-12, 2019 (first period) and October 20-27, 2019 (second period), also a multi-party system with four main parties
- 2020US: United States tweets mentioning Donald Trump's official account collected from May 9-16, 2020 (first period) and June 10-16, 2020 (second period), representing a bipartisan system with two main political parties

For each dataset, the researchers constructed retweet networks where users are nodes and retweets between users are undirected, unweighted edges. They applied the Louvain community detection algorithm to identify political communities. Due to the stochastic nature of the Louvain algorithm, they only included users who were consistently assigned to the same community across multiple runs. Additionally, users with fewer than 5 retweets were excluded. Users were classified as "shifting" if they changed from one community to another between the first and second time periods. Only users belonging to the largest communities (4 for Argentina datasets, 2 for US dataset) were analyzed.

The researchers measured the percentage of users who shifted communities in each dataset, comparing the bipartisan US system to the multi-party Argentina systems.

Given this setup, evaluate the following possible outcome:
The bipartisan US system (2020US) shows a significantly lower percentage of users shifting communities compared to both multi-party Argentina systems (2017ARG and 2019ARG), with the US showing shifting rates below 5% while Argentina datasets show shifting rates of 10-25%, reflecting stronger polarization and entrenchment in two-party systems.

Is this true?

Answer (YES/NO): YES